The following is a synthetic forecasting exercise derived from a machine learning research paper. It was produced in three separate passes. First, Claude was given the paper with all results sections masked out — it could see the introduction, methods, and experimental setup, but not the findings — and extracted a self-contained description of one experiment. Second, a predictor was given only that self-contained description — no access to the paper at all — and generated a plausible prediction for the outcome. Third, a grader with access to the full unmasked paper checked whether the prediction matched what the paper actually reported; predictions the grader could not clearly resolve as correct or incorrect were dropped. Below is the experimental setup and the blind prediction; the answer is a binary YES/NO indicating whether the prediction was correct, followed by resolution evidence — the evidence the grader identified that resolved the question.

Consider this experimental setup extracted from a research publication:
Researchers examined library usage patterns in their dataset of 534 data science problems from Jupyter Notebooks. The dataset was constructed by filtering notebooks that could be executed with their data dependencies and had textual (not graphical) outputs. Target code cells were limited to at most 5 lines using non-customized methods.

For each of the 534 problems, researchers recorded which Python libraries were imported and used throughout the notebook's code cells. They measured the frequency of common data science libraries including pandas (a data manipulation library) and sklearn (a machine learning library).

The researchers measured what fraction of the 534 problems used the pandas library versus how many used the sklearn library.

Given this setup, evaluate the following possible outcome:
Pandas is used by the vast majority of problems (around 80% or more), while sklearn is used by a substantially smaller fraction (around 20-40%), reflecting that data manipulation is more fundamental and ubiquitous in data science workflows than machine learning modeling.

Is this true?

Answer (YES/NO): NO